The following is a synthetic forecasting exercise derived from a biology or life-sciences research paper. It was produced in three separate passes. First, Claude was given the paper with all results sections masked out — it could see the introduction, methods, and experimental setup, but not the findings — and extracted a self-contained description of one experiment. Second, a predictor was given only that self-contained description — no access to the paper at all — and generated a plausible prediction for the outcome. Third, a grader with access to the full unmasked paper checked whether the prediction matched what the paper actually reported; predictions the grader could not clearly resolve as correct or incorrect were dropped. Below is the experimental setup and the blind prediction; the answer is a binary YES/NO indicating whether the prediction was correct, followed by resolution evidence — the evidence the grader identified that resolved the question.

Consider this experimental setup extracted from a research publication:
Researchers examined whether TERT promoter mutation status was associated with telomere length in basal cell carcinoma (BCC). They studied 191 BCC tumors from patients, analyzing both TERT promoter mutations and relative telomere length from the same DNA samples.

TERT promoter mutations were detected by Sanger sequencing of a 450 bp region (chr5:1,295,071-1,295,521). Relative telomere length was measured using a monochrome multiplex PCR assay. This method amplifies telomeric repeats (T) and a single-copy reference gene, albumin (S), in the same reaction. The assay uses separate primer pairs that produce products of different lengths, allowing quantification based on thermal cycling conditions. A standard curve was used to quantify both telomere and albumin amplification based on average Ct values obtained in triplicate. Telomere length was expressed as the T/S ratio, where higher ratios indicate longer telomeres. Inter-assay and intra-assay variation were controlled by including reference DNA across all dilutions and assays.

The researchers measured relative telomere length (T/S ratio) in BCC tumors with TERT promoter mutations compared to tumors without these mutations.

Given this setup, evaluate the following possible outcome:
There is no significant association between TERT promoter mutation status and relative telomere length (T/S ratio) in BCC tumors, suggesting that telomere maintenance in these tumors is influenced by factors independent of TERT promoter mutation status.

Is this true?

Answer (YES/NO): YES